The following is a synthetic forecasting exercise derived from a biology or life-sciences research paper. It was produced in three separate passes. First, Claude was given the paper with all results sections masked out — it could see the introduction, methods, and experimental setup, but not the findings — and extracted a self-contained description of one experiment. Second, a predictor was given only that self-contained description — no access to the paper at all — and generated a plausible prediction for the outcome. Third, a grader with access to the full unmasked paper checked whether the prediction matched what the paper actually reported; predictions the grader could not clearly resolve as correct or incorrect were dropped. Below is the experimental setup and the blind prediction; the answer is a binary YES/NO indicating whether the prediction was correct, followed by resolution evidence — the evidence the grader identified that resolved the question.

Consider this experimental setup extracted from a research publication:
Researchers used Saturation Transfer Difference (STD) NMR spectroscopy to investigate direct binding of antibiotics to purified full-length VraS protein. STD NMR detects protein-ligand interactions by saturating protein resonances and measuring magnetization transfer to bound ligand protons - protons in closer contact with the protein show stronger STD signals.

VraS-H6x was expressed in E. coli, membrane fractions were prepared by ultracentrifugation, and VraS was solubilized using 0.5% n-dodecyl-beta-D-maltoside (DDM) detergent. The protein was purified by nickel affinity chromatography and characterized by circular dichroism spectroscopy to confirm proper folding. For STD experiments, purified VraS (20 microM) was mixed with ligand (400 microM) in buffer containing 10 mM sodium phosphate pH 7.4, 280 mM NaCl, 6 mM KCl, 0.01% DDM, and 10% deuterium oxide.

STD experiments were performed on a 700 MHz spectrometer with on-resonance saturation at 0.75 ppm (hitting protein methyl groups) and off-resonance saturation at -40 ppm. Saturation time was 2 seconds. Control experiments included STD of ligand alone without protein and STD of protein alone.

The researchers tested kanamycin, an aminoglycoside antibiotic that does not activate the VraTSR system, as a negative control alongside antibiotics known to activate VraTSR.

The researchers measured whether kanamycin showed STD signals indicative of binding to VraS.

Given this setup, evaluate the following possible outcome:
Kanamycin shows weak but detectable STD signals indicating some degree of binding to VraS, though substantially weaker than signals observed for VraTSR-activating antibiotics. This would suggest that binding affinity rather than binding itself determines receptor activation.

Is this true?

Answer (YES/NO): NO